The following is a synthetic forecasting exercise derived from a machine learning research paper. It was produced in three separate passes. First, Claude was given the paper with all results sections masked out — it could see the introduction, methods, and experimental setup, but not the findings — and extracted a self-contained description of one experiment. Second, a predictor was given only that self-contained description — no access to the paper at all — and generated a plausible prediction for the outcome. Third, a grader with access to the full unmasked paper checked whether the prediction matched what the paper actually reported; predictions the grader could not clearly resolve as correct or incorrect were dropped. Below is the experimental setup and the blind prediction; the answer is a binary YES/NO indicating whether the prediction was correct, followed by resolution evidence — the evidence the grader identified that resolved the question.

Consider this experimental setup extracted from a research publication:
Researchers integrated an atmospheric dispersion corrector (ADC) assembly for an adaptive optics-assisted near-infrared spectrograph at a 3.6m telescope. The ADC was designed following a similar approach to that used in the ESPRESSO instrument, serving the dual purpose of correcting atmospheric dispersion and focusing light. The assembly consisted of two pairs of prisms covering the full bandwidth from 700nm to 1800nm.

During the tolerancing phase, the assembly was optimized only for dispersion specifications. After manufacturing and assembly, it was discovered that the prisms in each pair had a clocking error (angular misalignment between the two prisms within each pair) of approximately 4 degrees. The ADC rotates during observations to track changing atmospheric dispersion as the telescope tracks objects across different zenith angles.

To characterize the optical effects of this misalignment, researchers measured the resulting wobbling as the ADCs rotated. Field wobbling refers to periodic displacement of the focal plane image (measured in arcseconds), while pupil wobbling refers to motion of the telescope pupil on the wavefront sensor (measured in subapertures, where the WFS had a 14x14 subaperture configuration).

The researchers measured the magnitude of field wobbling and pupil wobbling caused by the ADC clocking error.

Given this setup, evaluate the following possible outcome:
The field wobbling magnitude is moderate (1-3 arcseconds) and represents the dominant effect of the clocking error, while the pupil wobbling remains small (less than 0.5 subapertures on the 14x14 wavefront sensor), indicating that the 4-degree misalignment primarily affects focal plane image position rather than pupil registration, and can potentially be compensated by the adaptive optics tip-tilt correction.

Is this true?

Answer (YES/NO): NO